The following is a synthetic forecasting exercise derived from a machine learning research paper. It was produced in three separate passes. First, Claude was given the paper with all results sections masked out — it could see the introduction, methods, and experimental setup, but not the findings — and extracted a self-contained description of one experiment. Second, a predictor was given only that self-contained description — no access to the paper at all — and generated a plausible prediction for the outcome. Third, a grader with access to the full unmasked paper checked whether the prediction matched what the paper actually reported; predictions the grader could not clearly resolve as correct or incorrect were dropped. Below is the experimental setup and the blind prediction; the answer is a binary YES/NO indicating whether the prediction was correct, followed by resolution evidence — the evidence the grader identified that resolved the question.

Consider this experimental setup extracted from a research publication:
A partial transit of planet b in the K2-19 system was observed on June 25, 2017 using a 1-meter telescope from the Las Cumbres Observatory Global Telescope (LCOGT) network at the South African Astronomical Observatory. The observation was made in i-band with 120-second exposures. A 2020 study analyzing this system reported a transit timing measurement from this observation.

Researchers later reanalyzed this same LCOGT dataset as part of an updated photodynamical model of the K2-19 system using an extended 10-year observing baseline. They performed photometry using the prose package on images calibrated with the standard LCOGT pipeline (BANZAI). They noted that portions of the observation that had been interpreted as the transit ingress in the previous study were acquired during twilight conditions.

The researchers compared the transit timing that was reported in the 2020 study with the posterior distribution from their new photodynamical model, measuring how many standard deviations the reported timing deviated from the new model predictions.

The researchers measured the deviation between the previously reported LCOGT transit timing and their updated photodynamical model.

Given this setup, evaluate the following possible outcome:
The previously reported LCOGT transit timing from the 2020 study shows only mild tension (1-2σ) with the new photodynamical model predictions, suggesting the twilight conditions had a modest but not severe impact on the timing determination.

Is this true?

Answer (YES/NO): NO